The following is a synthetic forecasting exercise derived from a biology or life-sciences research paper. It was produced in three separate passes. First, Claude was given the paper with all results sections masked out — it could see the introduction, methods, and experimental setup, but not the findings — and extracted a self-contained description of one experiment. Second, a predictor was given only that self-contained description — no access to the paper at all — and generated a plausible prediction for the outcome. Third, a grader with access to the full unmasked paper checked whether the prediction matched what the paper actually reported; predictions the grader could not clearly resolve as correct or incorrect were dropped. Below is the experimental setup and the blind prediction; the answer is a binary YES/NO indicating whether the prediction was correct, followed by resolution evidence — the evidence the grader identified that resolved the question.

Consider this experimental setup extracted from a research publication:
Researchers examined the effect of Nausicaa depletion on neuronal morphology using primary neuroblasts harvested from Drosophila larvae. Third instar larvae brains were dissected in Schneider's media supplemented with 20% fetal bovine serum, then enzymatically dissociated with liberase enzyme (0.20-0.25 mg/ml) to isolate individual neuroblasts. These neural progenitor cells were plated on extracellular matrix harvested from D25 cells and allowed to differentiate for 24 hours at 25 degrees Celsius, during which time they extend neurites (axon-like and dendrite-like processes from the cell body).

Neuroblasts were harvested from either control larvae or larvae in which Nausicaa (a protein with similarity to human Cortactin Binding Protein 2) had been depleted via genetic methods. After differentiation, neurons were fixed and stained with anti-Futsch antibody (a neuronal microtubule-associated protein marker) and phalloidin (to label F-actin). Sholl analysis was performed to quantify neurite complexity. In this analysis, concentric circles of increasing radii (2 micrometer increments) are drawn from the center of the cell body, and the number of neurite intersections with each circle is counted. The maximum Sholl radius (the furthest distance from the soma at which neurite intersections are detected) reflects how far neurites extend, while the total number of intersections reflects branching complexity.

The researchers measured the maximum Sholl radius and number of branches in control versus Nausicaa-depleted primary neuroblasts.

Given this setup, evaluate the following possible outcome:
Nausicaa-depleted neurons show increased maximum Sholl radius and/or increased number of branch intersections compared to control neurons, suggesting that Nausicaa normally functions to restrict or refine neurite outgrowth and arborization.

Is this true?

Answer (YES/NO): NO